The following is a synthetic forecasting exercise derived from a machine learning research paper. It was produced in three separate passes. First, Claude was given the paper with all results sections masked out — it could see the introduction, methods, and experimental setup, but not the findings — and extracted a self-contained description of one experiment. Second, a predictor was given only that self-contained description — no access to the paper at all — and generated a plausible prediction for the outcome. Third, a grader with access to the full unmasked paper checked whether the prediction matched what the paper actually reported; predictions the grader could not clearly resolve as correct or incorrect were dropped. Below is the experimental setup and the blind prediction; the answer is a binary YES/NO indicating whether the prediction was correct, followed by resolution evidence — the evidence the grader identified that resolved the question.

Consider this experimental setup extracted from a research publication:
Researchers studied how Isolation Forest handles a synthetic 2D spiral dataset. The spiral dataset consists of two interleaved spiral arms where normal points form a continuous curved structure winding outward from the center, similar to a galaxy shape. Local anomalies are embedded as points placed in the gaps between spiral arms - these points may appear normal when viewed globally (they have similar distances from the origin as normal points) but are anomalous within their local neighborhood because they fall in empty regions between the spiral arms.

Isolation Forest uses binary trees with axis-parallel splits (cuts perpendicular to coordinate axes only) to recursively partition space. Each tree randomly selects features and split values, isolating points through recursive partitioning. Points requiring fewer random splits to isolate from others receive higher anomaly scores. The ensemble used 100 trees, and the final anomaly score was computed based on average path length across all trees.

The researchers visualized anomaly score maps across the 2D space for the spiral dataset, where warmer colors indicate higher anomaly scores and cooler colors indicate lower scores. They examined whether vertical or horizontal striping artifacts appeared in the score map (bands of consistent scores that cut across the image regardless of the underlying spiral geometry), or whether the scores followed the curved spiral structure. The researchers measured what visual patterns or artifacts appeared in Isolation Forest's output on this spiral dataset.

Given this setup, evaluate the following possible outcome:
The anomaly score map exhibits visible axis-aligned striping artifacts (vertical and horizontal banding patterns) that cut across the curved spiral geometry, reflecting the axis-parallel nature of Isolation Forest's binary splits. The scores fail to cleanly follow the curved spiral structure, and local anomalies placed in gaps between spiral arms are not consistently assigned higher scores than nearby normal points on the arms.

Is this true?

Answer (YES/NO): NO